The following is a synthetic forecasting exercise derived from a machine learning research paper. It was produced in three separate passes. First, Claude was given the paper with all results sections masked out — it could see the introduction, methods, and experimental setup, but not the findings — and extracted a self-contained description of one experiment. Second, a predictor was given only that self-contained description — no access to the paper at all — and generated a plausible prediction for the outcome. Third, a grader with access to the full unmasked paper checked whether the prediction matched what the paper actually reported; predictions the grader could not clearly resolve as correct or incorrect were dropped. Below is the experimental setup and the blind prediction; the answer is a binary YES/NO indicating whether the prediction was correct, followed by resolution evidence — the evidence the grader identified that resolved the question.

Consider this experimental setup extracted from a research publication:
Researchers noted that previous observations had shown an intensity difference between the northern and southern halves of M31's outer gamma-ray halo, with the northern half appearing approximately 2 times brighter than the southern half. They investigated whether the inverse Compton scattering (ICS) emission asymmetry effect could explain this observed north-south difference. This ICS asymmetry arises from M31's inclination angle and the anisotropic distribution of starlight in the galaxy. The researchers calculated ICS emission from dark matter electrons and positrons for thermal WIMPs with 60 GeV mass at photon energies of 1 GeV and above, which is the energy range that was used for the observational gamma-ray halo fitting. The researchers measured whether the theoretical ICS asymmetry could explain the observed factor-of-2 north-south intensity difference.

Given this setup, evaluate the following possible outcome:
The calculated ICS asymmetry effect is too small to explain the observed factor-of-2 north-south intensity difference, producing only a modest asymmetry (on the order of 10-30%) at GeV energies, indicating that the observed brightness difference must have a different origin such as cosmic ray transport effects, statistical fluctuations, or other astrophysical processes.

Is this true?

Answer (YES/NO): YES